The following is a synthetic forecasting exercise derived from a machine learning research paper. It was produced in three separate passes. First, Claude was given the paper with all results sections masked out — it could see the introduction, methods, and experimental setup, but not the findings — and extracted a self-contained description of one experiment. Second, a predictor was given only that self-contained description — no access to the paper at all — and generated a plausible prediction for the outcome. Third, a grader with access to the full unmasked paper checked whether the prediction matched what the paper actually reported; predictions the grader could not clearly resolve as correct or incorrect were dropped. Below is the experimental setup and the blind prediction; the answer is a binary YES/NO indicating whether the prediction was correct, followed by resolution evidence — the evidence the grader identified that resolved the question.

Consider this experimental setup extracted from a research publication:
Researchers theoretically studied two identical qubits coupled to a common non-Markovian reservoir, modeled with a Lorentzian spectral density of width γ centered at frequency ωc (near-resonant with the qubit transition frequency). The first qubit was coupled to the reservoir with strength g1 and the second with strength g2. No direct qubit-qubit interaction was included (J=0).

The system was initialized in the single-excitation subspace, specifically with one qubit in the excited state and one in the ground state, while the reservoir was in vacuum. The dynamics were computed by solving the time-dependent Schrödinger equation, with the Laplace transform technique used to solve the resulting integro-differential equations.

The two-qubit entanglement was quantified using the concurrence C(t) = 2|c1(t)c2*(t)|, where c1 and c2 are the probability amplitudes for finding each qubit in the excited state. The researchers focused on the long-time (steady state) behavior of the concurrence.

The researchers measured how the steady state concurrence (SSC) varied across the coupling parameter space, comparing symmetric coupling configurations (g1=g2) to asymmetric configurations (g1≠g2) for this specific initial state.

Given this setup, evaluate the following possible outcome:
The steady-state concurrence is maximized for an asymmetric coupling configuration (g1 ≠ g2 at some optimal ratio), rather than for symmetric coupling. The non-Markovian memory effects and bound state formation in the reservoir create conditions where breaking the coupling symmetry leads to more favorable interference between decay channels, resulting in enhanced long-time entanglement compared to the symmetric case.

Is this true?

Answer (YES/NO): YES